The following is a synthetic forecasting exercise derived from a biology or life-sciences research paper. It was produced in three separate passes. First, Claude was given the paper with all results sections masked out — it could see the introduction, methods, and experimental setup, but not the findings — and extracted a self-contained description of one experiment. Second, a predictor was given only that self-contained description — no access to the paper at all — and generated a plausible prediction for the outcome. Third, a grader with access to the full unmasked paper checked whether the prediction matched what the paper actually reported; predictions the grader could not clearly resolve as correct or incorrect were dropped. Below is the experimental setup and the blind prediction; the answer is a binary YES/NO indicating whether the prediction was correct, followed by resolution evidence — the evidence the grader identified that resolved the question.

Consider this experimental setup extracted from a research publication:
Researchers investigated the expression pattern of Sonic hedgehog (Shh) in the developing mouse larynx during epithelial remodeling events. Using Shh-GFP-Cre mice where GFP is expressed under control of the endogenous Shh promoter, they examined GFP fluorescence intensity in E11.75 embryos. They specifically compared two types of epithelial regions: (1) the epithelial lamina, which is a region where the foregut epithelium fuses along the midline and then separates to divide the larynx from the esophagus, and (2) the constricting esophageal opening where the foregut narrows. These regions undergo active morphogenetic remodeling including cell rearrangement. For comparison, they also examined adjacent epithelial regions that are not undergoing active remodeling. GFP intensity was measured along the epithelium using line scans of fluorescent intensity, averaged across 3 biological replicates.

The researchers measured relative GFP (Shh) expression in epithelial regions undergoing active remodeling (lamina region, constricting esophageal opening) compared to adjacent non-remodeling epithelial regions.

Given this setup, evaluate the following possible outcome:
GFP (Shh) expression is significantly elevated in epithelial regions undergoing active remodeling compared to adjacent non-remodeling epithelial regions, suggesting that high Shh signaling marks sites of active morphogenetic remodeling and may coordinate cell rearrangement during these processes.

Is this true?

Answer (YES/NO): NO